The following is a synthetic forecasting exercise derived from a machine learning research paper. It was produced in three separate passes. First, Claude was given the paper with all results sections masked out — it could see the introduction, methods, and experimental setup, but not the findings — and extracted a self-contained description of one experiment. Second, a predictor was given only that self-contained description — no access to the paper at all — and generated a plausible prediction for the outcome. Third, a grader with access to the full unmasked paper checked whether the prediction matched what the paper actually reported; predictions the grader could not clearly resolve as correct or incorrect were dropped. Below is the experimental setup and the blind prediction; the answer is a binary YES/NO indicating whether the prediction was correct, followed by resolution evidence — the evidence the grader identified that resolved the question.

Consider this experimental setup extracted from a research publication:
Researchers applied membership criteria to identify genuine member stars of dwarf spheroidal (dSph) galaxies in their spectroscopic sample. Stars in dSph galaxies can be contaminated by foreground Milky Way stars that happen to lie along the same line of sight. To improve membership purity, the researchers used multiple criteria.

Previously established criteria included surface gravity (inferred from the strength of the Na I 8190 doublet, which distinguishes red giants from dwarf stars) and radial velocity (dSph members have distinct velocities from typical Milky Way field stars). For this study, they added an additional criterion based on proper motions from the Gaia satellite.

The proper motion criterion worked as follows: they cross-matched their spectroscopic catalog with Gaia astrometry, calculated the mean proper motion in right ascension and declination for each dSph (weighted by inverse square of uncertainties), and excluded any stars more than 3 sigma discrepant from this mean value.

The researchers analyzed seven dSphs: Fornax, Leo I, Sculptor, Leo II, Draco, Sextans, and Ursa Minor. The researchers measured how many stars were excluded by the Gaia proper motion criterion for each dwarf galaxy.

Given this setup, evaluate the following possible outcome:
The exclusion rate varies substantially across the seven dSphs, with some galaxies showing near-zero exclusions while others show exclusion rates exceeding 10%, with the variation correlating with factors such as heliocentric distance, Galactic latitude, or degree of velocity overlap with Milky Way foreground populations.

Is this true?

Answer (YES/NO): NO